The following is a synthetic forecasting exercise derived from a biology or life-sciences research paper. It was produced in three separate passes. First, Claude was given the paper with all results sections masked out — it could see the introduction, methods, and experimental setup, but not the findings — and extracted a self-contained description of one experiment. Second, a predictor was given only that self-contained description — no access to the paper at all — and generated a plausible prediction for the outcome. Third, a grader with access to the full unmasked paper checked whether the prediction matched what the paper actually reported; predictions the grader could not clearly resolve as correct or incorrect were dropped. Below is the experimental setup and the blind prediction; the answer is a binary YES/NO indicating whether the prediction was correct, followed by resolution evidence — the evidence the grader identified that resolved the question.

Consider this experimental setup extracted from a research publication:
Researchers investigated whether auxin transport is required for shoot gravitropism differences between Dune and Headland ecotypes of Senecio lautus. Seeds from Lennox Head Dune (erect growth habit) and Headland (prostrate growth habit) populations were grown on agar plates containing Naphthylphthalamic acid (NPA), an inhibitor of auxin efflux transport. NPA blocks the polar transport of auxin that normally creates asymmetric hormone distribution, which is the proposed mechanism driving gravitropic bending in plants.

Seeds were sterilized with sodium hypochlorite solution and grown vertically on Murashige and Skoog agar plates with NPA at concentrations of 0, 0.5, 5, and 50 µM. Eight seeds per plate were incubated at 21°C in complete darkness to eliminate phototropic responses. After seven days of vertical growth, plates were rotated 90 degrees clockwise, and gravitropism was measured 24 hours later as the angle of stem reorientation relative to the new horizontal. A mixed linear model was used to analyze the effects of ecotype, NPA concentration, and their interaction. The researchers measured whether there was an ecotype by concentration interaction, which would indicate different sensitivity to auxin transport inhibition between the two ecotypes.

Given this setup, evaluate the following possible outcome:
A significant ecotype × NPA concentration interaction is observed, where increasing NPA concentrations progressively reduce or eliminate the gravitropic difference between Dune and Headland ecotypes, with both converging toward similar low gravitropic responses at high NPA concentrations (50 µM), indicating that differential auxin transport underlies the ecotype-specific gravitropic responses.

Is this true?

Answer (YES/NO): YES